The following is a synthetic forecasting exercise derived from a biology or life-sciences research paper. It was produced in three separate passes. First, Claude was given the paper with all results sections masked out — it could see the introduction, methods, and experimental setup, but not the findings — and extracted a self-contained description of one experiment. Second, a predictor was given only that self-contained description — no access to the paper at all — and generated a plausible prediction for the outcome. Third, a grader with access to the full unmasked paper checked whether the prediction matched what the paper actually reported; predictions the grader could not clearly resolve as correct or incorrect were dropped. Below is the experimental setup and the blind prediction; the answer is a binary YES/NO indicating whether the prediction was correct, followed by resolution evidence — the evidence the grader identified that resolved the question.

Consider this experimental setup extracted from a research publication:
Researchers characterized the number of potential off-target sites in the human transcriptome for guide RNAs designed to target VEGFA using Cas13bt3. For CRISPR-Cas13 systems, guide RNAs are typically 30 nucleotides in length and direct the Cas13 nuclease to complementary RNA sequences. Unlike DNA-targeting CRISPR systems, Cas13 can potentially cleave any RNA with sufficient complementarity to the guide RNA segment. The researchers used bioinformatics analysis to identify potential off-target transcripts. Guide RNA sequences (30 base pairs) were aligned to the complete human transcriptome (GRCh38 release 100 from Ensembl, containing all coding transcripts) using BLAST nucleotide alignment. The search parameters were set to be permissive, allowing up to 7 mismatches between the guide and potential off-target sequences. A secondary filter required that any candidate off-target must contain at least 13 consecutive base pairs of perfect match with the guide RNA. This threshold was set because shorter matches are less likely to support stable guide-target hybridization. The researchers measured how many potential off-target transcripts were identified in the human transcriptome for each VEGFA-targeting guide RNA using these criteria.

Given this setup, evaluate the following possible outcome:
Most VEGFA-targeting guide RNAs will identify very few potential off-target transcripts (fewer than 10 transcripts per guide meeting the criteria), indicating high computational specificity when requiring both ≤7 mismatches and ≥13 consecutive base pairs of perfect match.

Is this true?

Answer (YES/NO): NO